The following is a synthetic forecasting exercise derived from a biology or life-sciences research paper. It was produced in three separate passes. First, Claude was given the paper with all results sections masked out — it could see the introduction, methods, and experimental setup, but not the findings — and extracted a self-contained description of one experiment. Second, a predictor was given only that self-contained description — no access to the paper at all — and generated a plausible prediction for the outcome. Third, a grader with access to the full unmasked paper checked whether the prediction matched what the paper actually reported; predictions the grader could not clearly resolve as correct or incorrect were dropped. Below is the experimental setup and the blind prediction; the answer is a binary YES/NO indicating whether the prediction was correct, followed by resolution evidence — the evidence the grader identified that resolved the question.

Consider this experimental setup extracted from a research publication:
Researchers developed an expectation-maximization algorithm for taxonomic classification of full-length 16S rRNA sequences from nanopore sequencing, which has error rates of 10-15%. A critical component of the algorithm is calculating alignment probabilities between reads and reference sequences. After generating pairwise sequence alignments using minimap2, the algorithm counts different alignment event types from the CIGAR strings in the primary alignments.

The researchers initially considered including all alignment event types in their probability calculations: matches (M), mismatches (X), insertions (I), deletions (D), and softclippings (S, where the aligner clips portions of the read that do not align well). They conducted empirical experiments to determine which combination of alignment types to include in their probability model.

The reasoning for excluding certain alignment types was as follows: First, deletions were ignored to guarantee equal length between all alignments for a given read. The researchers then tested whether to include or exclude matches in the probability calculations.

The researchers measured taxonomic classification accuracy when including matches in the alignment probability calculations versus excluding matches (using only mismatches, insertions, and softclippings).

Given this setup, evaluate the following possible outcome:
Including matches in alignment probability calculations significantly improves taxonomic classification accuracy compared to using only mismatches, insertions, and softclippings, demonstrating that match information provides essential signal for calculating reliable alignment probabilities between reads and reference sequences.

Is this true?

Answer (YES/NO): NO